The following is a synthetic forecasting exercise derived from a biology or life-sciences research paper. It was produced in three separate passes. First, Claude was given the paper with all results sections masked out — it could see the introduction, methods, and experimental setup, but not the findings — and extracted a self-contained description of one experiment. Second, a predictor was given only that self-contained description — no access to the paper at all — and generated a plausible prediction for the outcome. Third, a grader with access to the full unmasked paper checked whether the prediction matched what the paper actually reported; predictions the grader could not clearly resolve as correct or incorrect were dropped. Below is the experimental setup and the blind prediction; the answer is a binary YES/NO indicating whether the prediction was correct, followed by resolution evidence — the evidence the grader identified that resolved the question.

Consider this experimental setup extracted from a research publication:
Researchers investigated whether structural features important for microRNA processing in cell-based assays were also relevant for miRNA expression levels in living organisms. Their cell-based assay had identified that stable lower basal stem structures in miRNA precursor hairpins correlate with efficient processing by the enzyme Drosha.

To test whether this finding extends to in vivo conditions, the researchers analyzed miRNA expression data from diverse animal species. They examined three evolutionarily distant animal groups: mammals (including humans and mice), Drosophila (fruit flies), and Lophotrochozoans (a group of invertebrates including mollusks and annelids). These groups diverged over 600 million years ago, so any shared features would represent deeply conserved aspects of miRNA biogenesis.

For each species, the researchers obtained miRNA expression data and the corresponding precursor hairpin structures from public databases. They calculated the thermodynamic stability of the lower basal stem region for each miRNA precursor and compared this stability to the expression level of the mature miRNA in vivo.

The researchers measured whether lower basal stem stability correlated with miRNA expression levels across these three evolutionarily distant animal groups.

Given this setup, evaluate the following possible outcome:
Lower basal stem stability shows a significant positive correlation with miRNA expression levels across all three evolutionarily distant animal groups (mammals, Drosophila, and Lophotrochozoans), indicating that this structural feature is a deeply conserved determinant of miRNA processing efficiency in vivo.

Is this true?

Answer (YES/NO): YES